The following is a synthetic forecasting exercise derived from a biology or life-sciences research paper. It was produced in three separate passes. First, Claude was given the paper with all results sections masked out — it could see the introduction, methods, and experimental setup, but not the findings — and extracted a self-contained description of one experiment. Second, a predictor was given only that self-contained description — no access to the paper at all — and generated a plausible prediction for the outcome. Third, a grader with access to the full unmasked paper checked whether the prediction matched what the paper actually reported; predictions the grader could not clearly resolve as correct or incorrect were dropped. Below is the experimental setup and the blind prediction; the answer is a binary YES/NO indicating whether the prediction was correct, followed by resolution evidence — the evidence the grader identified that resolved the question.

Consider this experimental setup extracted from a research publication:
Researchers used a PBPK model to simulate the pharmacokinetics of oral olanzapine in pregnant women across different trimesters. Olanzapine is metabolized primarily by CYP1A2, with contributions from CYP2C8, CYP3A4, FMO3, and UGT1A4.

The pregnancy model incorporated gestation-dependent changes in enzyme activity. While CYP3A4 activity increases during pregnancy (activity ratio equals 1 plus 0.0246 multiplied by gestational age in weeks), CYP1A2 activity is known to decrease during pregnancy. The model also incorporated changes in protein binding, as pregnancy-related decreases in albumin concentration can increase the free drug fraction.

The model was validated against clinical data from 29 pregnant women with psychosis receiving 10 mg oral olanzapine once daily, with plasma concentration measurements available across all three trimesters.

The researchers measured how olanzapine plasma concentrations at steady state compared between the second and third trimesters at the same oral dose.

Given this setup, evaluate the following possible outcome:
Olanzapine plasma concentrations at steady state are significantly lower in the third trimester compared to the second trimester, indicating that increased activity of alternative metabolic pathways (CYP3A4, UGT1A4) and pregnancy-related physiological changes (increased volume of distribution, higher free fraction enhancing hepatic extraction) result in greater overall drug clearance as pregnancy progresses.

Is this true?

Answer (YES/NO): YES